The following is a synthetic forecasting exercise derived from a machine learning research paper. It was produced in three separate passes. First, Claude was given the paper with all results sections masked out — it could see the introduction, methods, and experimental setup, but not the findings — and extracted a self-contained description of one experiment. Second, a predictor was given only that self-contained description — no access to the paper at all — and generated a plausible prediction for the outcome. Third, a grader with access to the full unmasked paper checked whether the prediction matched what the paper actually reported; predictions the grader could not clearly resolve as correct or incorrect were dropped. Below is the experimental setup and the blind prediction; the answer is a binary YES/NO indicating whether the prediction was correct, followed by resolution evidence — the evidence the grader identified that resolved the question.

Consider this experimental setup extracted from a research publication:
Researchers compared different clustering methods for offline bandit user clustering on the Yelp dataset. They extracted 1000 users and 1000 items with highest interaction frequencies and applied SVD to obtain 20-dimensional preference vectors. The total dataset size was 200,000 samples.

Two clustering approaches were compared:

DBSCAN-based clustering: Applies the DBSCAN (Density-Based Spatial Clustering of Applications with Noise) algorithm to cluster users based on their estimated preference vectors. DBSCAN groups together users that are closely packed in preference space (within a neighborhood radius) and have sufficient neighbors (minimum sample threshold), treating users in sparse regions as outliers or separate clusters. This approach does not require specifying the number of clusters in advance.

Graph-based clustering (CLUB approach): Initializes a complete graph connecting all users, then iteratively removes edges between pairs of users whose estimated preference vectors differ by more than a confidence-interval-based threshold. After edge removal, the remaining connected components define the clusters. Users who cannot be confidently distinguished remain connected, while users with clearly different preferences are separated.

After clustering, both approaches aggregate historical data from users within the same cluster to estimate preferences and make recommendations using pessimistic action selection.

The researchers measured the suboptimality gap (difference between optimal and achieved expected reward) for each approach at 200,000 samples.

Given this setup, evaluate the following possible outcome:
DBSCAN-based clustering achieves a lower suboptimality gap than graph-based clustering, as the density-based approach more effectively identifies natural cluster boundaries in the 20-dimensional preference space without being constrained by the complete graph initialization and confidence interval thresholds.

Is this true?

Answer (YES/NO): NO